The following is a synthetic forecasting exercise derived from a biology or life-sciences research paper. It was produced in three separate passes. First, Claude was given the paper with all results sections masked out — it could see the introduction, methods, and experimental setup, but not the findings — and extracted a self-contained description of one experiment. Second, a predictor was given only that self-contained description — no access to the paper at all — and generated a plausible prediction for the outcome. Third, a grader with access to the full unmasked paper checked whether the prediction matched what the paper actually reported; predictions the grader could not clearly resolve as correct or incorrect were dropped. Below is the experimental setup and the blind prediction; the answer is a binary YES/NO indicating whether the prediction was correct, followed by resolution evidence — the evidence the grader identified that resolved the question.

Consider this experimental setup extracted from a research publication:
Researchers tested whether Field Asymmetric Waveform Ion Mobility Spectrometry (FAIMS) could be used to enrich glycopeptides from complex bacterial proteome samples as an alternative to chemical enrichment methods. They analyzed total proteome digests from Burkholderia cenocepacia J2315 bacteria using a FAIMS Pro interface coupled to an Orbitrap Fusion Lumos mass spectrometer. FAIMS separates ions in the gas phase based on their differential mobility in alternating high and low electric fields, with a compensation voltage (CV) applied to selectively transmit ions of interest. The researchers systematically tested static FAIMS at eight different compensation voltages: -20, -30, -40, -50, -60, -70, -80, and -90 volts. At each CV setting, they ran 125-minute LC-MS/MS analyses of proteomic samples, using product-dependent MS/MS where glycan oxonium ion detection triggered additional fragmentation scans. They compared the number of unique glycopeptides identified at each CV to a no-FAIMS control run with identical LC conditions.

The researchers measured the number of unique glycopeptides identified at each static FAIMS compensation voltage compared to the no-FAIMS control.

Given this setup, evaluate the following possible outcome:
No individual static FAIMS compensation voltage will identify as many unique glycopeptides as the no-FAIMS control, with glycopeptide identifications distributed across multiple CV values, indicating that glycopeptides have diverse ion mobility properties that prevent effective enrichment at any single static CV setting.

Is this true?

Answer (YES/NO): NO